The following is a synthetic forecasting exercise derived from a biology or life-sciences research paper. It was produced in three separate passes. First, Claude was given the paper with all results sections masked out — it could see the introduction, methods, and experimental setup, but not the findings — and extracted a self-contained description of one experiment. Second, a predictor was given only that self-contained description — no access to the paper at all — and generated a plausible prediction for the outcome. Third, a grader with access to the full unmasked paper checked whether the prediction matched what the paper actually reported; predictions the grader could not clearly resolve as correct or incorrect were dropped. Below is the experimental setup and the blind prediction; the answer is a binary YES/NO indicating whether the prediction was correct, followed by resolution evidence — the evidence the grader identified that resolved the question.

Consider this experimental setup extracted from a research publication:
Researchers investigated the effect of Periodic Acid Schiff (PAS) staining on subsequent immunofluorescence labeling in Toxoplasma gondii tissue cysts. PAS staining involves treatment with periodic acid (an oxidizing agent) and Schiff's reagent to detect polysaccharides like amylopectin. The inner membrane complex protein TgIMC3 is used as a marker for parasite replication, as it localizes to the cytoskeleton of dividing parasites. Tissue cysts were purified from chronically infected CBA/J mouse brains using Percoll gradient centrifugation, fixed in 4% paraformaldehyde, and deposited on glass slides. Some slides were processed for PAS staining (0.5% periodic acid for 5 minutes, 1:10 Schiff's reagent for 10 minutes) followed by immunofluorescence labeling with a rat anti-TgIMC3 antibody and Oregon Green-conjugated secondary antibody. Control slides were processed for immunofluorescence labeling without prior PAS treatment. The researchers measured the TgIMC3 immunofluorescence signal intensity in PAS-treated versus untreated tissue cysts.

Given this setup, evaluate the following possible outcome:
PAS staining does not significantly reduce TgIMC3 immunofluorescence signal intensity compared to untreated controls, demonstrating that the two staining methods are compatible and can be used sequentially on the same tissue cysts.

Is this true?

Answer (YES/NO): NO